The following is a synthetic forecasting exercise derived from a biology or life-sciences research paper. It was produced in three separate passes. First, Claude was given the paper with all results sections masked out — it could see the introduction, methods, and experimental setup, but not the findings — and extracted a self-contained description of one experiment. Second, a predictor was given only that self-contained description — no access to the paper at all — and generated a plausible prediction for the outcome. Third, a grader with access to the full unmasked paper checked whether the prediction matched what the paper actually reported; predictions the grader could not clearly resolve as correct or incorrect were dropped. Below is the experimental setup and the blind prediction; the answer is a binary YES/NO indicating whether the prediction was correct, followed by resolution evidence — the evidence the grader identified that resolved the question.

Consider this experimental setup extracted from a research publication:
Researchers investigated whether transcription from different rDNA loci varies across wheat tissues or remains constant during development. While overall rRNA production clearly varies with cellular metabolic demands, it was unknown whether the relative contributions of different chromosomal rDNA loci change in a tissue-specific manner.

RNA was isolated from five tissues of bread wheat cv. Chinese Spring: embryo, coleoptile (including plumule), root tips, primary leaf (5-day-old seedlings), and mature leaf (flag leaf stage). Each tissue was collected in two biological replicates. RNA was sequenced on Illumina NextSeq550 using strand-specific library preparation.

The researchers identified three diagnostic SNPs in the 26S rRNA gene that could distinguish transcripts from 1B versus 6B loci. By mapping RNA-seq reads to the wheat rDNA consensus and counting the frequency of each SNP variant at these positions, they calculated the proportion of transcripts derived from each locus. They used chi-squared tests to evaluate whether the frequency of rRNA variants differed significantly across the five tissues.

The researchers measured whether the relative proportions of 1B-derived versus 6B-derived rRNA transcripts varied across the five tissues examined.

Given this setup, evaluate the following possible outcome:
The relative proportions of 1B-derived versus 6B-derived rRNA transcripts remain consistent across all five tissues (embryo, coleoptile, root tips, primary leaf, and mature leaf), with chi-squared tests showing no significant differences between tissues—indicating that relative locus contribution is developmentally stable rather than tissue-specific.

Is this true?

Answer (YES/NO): NO